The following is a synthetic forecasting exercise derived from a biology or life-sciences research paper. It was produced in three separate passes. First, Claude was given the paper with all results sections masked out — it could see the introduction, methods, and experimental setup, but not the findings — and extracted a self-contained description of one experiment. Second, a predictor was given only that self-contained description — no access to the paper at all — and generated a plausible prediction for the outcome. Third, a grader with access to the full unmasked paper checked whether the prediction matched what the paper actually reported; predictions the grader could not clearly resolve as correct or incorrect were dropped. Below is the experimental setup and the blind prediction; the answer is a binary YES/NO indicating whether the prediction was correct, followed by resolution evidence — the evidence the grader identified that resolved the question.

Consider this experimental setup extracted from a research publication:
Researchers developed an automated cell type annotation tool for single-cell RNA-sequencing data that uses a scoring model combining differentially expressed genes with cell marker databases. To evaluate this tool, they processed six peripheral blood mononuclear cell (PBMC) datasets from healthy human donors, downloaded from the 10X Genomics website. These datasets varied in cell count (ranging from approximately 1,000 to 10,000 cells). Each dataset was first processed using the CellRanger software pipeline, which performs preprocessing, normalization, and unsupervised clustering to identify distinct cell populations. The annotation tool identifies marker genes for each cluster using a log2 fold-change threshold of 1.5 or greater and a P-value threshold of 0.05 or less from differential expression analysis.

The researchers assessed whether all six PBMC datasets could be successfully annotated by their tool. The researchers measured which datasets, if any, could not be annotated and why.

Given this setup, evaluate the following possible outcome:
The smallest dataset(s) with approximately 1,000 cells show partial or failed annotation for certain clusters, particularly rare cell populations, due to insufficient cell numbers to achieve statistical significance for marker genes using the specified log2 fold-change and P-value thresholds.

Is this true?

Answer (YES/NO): NO